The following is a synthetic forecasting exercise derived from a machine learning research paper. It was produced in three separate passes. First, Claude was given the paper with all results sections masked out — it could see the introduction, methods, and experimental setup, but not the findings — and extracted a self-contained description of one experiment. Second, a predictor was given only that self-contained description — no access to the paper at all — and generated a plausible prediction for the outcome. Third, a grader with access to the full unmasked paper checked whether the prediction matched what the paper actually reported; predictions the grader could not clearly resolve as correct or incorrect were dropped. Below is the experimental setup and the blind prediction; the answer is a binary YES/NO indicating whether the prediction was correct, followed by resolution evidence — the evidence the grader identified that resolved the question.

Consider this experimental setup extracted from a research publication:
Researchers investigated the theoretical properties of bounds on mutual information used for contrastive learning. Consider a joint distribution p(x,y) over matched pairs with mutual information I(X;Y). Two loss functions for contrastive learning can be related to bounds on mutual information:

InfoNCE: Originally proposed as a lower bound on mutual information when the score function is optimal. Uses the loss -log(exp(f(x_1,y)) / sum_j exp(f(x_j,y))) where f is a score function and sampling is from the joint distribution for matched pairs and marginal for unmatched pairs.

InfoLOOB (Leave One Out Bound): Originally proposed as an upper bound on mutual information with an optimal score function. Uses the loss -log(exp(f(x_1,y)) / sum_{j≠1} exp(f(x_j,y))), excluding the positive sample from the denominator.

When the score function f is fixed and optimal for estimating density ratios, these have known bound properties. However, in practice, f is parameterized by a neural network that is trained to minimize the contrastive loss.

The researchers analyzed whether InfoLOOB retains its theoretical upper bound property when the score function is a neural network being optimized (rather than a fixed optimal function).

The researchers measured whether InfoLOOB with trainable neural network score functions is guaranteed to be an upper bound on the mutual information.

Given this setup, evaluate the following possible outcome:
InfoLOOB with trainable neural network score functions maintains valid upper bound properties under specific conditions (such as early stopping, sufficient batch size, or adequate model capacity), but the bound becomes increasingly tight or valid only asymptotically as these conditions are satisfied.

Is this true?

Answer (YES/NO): NO